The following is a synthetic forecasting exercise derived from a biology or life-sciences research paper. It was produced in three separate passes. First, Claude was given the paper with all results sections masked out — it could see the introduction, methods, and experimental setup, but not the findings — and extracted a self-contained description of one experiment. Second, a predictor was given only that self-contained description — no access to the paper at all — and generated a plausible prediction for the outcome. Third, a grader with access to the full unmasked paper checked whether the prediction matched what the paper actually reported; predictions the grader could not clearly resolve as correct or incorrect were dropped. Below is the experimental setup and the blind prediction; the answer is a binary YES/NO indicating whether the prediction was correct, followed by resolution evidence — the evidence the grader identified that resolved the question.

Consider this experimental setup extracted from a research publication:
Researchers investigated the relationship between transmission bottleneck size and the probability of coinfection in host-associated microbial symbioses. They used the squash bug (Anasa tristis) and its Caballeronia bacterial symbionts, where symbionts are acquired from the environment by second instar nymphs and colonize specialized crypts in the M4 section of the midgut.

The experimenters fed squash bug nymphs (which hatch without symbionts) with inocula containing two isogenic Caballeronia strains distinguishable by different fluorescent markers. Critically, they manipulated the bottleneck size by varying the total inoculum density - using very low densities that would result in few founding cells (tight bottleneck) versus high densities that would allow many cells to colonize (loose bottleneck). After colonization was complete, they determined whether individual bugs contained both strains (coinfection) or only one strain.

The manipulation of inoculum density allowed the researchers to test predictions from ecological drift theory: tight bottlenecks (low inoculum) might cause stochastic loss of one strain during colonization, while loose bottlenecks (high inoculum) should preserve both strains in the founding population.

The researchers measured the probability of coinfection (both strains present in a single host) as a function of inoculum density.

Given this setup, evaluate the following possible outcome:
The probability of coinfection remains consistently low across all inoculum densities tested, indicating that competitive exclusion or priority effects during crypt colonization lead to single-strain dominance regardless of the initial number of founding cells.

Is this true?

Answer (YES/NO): NO